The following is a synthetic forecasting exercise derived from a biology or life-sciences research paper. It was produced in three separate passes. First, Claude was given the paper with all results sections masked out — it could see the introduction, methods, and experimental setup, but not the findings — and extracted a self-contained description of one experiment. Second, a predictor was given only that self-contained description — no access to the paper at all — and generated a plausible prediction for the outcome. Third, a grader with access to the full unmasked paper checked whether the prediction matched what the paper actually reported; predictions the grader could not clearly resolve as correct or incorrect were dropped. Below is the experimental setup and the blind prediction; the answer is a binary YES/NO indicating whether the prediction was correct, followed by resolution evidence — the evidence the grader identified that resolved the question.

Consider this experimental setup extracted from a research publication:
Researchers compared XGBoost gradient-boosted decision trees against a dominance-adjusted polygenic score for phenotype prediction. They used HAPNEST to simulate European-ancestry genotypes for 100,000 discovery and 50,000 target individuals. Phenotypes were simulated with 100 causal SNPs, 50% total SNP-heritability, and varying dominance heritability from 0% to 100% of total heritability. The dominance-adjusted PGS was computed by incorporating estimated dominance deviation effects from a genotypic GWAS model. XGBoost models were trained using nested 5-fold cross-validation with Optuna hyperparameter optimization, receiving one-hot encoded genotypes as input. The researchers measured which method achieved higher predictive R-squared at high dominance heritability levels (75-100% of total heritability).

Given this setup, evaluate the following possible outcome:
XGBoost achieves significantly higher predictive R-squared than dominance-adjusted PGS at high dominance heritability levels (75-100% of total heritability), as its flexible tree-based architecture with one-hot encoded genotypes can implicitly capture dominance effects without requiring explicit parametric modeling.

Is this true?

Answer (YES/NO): NO